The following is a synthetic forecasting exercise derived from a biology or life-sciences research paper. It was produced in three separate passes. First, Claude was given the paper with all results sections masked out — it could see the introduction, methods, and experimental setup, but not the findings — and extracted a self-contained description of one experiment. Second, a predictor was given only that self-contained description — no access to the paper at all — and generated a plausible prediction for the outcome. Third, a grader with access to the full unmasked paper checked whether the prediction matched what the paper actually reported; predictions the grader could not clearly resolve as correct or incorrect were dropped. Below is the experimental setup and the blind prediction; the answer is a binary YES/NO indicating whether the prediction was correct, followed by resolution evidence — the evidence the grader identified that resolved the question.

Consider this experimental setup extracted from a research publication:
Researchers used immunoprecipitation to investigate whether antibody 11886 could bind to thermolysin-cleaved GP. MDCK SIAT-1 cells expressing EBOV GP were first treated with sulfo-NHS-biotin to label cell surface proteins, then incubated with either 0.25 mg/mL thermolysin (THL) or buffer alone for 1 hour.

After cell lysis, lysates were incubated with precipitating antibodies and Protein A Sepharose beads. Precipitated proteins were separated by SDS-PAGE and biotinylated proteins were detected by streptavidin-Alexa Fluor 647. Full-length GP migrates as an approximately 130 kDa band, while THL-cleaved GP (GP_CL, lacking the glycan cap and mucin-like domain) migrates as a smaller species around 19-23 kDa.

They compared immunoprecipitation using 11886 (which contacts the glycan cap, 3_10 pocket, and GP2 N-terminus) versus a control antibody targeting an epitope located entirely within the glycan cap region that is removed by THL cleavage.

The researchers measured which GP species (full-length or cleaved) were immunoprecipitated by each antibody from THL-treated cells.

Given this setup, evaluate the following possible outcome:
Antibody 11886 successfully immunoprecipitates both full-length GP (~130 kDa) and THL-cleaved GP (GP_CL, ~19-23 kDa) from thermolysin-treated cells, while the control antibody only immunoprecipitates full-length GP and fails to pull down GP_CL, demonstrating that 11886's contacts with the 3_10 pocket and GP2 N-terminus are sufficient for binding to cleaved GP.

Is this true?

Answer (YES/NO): NO